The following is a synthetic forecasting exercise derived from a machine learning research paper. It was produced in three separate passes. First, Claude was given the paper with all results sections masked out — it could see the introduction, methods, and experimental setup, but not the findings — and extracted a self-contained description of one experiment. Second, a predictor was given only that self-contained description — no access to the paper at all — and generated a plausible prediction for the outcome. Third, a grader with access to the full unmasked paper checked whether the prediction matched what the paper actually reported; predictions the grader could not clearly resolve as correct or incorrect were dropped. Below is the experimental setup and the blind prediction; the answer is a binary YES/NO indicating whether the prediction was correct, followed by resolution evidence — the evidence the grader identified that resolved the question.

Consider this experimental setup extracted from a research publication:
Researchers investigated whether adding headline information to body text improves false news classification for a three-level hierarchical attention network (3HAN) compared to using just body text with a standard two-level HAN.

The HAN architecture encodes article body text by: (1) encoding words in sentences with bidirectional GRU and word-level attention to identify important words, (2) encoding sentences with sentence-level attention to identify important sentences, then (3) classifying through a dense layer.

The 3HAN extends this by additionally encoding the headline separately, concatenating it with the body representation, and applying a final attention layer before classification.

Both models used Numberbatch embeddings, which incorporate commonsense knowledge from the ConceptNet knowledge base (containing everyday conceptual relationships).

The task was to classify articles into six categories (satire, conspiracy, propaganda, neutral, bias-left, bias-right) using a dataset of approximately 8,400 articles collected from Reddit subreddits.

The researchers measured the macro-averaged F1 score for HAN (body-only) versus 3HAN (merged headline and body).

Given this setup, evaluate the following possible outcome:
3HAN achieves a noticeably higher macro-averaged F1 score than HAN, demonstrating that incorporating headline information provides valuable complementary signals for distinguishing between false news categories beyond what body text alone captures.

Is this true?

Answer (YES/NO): NO